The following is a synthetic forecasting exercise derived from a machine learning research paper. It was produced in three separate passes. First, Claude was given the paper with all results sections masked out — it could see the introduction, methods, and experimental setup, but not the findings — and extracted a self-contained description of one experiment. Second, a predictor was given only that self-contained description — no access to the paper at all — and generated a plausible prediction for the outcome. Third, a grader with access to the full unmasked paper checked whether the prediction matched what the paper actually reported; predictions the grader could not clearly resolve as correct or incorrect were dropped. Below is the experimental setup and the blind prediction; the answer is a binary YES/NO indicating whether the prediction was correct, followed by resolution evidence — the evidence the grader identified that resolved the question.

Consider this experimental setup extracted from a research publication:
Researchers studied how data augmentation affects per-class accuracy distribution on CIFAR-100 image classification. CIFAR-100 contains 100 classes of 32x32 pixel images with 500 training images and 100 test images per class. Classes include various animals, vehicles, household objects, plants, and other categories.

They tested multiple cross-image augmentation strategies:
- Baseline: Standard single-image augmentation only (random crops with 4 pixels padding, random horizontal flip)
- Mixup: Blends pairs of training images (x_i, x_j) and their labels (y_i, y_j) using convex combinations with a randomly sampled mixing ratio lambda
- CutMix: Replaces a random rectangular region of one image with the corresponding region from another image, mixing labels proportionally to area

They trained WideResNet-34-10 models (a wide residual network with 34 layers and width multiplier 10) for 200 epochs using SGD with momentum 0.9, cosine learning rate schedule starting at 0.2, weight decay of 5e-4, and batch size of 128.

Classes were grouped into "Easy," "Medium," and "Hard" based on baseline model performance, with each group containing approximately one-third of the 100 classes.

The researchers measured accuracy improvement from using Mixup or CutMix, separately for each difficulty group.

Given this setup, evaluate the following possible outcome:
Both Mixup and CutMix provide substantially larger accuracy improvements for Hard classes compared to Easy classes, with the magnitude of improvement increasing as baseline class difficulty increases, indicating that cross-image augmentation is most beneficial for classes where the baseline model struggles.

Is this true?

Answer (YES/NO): YES